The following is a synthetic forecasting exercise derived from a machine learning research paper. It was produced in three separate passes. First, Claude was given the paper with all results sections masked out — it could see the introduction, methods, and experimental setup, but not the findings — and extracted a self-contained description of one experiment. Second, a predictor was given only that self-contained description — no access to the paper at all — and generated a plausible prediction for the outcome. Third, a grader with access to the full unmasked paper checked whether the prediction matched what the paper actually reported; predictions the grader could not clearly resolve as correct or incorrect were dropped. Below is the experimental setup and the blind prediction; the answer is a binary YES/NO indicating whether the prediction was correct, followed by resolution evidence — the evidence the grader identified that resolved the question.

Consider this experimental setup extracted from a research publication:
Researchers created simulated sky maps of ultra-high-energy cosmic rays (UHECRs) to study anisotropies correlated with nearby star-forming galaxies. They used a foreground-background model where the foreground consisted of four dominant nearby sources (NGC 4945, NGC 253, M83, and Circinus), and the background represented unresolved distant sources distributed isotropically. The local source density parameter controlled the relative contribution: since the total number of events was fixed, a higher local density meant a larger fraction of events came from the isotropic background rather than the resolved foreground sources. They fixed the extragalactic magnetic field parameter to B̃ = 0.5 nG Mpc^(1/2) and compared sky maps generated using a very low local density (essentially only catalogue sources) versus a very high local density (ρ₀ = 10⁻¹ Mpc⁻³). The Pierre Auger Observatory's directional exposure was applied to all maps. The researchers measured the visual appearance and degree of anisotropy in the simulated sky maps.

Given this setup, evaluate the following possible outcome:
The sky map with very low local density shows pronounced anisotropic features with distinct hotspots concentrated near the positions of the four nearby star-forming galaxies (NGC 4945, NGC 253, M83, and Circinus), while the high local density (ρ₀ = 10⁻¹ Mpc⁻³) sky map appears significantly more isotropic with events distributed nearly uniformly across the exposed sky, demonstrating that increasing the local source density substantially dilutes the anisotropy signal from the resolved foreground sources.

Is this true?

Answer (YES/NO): YES